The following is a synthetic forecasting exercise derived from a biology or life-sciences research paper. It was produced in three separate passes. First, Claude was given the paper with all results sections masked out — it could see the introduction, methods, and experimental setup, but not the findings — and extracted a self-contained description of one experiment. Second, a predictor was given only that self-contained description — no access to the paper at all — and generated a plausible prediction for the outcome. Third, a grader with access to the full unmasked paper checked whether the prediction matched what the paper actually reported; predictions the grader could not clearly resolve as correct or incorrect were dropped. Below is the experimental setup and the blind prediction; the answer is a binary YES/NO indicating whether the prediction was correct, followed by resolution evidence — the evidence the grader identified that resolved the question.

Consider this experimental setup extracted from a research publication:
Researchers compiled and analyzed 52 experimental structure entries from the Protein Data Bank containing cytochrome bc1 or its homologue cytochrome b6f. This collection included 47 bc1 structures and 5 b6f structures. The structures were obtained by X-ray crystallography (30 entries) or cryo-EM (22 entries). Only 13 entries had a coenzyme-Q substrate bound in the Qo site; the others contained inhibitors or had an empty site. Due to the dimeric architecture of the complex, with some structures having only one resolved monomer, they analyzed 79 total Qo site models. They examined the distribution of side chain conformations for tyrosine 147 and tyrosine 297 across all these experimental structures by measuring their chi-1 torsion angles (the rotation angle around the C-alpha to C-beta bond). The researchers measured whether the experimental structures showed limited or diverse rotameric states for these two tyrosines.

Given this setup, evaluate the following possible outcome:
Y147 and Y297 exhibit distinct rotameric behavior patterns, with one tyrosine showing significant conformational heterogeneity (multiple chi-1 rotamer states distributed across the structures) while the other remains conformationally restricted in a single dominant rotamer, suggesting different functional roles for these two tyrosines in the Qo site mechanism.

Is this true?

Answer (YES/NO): NO